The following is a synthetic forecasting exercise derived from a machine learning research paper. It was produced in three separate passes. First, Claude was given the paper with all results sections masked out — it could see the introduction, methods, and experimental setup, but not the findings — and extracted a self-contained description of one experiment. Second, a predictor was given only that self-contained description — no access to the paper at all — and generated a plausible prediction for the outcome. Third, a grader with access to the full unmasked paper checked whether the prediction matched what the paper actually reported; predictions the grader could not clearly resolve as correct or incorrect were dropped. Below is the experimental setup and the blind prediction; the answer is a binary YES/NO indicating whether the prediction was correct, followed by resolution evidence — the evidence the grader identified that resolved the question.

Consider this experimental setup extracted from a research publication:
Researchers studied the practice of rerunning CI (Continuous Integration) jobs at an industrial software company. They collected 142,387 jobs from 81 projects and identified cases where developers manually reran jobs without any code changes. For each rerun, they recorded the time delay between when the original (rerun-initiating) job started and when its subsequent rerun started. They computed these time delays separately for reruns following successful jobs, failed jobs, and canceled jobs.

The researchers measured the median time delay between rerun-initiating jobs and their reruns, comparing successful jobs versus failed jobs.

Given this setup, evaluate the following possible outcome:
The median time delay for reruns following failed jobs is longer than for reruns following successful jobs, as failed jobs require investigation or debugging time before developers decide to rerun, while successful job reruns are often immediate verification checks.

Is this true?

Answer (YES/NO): NO